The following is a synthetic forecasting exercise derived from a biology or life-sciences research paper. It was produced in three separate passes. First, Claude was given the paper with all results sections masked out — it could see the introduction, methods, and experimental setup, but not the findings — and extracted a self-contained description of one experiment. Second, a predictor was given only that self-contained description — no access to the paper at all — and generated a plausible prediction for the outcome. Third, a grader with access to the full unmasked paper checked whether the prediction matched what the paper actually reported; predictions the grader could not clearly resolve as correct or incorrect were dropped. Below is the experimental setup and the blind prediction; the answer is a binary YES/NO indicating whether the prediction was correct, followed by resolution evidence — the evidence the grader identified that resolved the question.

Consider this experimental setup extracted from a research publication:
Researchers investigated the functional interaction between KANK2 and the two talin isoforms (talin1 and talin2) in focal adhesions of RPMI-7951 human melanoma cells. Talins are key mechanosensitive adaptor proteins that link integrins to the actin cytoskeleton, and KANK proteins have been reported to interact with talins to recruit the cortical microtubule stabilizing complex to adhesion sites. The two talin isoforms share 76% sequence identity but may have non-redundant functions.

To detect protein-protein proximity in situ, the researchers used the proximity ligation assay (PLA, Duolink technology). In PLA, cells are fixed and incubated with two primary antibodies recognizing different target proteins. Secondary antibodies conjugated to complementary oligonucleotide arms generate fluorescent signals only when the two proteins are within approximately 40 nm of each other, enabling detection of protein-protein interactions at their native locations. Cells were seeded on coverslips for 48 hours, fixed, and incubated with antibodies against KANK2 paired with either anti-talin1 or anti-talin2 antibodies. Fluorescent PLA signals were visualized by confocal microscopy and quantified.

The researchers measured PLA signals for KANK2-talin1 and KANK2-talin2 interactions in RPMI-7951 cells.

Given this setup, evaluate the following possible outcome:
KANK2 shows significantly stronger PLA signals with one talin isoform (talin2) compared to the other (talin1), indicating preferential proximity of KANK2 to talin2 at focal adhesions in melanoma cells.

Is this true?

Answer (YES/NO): NO